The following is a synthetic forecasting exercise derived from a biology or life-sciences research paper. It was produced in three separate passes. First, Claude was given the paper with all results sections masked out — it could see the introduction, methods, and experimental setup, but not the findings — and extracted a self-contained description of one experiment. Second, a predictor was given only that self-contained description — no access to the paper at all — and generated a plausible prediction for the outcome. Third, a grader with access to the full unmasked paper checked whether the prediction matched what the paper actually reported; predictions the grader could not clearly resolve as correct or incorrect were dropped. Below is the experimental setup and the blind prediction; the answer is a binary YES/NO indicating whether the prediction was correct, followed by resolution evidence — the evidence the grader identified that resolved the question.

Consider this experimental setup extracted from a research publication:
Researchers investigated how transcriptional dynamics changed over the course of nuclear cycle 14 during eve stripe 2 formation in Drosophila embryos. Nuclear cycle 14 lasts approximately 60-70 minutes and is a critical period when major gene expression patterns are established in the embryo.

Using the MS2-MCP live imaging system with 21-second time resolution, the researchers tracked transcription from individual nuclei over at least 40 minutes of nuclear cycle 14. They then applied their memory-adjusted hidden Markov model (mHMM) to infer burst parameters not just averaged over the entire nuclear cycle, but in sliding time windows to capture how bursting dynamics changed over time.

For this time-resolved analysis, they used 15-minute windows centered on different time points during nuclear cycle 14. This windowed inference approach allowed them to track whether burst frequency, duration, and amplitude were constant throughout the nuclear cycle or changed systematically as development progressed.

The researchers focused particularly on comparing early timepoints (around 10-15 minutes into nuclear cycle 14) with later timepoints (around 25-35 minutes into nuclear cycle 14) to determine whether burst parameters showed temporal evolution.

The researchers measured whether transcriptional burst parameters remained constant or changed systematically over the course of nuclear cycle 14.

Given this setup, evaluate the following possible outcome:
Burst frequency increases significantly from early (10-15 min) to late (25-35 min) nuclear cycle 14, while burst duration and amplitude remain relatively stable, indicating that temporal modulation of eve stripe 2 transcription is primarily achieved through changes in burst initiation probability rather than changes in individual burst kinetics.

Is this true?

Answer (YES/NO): NO